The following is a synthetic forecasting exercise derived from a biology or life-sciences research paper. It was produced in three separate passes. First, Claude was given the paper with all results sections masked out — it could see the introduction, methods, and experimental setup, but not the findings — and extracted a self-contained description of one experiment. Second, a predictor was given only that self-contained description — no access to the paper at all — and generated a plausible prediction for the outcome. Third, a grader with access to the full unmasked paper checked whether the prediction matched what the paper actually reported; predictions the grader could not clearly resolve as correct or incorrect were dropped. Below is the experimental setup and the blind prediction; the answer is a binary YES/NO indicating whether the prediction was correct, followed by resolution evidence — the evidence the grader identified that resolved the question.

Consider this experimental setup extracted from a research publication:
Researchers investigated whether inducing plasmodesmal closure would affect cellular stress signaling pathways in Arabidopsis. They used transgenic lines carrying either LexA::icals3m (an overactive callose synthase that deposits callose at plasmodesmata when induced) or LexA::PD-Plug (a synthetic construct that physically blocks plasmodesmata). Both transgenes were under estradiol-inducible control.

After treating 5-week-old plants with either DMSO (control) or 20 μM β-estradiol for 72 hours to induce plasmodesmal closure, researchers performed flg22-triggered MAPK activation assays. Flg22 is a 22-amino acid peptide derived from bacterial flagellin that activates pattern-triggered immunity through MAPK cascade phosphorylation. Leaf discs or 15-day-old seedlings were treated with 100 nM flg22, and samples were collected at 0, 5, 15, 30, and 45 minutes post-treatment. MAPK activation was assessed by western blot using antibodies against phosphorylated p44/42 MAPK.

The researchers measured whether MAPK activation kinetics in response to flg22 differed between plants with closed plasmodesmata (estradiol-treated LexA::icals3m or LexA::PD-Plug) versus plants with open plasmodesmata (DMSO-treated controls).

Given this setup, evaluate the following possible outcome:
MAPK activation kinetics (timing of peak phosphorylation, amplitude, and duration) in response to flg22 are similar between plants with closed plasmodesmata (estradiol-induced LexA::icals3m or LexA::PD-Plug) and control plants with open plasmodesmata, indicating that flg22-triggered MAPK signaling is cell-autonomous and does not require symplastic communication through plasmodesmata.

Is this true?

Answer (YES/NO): YES